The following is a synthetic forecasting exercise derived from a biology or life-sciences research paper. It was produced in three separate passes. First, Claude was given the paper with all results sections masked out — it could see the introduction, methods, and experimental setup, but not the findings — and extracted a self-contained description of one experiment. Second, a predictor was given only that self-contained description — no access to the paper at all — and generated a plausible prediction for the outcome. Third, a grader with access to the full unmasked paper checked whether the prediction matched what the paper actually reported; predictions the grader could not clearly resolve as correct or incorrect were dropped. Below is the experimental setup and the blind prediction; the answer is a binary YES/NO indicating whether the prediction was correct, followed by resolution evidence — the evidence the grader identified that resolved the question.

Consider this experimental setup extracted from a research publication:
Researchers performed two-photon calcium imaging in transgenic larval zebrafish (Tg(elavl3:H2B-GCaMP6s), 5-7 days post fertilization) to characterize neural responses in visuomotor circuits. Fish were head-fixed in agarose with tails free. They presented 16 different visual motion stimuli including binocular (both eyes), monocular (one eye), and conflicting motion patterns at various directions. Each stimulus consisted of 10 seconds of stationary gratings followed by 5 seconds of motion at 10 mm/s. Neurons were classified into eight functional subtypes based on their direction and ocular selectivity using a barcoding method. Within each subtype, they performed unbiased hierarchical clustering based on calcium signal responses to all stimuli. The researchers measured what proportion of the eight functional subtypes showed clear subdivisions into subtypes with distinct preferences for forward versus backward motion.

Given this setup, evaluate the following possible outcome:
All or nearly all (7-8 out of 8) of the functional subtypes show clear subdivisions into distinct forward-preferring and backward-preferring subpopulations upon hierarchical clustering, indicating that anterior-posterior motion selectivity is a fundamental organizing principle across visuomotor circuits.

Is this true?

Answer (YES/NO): NO